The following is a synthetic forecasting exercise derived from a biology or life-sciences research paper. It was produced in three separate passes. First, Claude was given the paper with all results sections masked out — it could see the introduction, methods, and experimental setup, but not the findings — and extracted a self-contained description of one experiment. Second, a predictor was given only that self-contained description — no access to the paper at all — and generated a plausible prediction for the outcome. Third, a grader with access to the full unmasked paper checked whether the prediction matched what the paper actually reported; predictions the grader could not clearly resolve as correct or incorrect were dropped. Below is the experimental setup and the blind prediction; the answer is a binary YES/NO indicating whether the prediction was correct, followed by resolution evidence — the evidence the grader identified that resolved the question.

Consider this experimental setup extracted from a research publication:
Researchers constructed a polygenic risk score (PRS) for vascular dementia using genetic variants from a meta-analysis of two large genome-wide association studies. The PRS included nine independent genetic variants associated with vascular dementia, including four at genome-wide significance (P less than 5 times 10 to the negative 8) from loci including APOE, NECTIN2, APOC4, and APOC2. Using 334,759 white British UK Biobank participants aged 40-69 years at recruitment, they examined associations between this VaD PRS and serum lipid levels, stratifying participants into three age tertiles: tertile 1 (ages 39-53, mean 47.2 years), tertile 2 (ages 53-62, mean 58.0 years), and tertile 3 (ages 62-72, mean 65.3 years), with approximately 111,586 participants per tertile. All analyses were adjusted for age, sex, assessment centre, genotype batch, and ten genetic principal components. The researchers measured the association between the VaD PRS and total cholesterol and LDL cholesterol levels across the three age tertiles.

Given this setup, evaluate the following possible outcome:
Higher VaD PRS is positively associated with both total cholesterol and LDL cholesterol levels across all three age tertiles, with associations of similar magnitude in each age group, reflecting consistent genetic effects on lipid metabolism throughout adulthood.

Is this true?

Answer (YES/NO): NO